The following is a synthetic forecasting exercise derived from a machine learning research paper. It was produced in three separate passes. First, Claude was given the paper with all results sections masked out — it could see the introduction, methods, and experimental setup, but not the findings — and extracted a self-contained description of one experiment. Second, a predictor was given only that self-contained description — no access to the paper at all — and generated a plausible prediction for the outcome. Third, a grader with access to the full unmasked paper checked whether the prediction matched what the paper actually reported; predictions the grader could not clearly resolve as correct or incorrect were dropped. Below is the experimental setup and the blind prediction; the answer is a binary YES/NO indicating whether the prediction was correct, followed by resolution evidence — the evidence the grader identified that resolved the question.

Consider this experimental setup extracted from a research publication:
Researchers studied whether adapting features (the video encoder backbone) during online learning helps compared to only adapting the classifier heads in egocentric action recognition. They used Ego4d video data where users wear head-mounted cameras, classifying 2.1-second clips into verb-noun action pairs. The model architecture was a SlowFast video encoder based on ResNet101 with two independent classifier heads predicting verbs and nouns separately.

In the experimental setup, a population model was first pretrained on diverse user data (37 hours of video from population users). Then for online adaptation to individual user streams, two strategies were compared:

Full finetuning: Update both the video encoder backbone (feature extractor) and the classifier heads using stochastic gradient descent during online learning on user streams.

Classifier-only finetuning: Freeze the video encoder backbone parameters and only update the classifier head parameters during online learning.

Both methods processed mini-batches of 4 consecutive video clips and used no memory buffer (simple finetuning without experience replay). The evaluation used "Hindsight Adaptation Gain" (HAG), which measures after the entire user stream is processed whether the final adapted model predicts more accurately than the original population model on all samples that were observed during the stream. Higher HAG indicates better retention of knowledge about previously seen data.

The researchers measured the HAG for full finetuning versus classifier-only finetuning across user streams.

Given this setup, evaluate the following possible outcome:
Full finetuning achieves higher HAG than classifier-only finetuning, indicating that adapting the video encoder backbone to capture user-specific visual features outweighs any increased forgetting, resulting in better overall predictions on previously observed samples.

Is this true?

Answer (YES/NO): YES